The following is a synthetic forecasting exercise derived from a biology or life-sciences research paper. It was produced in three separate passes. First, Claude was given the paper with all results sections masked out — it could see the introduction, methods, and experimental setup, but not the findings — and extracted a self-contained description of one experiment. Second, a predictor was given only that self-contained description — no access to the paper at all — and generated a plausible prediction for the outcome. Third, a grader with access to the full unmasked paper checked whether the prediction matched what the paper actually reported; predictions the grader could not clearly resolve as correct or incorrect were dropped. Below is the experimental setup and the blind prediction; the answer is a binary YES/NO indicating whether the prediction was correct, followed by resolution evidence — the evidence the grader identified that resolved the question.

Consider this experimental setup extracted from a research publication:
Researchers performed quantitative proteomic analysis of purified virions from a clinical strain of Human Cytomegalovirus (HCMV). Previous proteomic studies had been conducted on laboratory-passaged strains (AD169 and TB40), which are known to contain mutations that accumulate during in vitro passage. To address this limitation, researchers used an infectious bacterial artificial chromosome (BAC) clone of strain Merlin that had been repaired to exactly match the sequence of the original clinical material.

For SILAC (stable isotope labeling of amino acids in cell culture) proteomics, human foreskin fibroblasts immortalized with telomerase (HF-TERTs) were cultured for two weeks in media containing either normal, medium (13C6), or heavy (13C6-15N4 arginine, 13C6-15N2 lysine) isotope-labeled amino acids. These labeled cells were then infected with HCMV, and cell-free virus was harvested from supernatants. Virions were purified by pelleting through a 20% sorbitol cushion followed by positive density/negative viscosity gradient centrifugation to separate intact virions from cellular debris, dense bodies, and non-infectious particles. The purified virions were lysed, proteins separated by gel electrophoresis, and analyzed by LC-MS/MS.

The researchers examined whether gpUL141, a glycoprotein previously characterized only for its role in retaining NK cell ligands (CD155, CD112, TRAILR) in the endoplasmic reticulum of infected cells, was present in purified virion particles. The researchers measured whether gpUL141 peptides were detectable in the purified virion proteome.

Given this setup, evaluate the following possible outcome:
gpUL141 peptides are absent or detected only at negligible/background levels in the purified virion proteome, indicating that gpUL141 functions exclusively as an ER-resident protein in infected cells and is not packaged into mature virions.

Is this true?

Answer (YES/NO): NO